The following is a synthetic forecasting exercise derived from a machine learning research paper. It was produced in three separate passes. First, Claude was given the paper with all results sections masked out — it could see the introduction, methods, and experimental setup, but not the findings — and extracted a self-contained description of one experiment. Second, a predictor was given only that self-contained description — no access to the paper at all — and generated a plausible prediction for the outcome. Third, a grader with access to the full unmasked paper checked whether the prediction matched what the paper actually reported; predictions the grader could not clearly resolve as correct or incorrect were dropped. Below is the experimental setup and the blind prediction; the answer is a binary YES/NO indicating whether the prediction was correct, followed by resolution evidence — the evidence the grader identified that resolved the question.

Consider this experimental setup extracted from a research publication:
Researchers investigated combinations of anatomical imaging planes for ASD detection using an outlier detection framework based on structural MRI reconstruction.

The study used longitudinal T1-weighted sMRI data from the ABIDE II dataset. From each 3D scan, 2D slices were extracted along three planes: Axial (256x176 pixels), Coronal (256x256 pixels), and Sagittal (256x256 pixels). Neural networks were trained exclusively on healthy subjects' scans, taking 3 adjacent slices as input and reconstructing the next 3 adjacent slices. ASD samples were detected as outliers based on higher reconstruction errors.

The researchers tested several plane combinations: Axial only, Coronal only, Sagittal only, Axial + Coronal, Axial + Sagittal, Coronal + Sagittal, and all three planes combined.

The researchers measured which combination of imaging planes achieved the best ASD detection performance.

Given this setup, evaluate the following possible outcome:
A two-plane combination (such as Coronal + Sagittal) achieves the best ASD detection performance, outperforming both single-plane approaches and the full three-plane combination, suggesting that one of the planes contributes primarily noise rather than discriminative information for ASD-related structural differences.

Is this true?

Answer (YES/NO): NO